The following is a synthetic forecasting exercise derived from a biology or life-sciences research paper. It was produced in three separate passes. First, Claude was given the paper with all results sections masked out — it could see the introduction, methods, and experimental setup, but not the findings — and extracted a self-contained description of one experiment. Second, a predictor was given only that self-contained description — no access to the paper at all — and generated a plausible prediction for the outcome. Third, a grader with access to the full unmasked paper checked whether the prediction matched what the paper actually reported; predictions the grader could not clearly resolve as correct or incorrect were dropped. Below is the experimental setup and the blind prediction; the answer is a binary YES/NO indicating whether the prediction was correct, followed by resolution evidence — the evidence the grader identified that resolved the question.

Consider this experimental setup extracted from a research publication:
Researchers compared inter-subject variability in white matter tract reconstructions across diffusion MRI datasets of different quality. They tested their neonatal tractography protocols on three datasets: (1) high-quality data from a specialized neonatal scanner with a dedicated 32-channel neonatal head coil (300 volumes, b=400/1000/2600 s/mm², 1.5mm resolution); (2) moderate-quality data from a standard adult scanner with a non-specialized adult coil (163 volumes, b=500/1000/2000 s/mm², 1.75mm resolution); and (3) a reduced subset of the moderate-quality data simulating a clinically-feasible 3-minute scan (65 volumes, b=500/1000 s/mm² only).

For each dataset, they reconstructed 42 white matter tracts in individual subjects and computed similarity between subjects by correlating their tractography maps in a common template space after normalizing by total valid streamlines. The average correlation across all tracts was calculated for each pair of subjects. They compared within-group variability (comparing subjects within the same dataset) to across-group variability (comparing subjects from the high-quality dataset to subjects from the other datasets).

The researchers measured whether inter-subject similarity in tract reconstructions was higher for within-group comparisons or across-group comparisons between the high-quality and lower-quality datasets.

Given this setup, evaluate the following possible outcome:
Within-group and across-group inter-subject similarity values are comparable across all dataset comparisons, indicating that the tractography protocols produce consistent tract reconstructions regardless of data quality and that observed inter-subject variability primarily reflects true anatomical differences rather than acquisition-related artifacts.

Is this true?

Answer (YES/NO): NO